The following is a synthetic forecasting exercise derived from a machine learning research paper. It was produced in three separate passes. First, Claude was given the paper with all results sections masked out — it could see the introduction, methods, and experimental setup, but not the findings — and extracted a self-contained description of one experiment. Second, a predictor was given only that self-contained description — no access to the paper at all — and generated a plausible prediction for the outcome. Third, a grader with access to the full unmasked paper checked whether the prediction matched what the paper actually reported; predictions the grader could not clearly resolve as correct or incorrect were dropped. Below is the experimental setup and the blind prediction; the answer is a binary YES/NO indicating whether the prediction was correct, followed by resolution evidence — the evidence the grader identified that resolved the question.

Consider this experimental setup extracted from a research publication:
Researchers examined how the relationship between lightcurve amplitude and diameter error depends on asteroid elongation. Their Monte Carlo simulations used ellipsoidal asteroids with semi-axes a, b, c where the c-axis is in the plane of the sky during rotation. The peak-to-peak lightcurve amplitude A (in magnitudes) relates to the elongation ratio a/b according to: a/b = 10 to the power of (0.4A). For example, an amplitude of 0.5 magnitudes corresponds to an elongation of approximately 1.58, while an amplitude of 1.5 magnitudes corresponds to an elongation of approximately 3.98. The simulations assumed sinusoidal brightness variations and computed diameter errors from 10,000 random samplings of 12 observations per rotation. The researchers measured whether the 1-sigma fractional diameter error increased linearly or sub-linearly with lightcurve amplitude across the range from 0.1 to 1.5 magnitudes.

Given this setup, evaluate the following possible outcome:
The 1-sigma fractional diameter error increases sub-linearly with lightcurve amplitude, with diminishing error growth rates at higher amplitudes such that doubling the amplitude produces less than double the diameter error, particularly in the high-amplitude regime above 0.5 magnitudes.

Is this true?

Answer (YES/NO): NO